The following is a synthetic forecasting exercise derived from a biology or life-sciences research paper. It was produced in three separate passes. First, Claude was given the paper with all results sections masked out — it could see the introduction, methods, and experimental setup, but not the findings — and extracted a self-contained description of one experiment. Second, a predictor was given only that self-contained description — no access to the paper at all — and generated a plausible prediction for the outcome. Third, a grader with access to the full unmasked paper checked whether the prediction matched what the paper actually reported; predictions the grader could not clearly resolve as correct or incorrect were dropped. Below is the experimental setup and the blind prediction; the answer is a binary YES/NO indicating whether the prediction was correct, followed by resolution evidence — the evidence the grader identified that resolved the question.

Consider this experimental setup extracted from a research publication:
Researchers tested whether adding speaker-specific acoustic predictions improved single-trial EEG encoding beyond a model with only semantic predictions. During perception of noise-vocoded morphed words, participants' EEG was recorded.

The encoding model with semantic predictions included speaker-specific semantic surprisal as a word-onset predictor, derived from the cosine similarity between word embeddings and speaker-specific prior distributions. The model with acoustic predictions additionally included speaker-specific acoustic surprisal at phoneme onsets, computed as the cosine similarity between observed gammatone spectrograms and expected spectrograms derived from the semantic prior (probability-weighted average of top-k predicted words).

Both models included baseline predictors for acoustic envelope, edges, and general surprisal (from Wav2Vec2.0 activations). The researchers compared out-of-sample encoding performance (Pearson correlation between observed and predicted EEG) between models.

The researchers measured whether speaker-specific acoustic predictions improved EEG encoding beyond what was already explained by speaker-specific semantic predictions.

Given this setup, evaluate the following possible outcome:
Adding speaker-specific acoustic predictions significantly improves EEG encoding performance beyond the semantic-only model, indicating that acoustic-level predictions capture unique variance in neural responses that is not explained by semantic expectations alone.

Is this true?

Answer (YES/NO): NO